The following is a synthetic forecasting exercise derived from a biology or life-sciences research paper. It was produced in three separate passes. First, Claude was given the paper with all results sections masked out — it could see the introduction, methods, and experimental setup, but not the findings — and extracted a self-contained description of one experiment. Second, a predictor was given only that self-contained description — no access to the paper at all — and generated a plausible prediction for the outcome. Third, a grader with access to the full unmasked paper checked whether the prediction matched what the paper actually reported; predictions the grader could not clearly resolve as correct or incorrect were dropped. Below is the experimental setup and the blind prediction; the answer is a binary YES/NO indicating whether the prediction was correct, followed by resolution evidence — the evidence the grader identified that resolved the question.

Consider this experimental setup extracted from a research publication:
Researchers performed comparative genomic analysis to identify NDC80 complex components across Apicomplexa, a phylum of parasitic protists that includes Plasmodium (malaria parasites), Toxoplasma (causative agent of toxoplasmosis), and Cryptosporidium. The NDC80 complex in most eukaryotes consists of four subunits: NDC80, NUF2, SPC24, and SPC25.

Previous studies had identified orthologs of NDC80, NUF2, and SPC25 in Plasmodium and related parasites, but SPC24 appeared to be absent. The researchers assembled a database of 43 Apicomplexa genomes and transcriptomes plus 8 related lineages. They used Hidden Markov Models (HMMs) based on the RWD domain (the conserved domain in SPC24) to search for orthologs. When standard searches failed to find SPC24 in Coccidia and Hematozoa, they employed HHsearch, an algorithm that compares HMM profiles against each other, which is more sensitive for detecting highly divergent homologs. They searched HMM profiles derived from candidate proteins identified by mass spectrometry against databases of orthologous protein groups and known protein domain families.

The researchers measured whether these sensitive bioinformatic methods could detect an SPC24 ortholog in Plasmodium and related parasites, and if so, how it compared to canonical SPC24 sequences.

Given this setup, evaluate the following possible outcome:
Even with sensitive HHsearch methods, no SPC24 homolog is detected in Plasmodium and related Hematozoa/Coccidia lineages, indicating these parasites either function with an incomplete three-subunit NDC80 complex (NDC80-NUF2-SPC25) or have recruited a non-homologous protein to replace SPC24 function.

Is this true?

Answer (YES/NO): NO